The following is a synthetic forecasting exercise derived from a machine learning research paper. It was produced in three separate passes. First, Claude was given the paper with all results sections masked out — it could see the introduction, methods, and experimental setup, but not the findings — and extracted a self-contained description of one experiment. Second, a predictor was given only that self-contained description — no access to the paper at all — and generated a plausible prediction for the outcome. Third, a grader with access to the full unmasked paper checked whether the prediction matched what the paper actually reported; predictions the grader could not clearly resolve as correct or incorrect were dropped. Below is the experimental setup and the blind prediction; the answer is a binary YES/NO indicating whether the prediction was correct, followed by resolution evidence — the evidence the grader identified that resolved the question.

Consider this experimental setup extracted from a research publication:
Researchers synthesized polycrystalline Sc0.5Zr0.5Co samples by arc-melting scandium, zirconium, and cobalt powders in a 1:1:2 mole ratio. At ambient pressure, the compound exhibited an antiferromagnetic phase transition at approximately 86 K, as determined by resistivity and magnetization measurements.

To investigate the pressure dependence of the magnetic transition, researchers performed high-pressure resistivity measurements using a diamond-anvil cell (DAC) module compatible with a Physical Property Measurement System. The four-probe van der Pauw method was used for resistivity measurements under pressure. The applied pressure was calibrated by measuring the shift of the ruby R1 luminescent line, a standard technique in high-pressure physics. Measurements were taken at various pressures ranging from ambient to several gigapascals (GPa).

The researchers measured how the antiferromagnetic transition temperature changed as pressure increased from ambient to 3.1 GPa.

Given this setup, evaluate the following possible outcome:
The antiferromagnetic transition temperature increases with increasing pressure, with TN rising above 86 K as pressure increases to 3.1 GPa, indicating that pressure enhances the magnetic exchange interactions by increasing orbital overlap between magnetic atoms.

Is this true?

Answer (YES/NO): NO